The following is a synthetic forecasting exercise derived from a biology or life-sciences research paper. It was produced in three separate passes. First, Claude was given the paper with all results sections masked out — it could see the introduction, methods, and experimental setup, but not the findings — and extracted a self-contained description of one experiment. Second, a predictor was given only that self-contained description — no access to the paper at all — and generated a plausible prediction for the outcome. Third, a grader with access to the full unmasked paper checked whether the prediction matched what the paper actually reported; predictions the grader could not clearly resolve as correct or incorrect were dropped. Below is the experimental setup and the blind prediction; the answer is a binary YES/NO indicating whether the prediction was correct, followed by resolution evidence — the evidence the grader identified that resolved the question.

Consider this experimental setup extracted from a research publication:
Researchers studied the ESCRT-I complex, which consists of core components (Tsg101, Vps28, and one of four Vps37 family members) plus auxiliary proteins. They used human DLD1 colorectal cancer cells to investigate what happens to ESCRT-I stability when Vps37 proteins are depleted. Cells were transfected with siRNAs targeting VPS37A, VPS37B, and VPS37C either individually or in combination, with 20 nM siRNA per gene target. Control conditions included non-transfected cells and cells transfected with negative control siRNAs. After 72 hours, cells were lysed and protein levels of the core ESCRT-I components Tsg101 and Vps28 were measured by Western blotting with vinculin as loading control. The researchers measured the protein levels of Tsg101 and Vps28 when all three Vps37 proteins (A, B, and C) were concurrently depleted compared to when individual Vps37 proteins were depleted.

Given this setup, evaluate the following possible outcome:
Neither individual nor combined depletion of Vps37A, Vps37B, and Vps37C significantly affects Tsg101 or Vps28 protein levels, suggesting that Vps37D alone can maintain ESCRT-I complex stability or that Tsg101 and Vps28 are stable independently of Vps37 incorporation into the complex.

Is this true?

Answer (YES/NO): NO